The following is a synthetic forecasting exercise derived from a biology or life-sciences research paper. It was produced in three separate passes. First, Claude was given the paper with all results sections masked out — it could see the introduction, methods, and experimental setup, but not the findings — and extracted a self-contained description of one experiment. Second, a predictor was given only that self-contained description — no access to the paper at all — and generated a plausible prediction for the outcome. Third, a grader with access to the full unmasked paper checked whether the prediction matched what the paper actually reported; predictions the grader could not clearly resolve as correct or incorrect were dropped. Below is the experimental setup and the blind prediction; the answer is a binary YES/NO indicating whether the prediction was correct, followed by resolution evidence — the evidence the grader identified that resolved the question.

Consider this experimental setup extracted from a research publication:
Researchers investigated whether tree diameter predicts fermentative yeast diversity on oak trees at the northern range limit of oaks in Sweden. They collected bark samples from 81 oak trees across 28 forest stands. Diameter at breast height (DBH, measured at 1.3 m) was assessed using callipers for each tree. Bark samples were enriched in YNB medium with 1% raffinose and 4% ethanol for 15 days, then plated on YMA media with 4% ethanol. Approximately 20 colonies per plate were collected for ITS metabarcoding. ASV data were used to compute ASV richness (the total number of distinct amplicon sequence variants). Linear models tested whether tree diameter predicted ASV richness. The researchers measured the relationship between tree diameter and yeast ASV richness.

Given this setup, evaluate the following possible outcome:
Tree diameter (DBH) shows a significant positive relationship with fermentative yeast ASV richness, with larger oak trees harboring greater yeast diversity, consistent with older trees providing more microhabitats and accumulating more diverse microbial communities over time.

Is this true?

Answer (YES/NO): NO